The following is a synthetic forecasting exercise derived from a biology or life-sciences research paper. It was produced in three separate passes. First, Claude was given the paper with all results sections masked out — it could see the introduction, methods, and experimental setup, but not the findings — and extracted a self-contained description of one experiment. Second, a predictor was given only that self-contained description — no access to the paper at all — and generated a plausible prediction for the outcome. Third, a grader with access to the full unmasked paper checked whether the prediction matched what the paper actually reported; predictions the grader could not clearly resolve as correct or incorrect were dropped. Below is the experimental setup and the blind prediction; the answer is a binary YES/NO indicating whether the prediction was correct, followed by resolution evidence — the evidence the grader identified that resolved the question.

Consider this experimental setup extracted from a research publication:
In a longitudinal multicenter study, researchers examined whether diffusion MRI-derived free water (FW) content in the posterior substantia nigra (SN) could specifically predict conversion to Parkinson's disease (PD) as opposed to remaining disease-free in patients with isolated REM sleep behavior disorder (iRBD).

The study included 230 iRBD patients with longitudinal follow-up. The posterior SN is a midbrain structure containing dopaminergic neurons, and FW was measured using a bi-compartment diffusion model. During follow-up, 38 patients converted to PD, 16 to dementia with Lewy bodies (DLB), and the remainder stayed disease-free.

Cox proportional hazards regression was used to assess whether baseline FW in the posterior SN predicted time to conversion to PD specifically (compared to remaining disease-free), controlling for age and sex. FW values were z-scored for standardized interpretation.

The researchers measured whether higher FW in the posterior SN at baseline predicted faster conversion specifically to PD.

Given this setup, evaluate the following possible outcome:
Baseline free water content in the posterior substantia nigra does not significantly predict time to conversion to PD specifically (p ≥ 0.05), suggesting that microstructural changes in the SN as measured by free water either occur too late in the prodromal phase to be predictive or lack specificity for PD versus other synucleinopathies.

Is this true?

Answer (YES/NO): YES